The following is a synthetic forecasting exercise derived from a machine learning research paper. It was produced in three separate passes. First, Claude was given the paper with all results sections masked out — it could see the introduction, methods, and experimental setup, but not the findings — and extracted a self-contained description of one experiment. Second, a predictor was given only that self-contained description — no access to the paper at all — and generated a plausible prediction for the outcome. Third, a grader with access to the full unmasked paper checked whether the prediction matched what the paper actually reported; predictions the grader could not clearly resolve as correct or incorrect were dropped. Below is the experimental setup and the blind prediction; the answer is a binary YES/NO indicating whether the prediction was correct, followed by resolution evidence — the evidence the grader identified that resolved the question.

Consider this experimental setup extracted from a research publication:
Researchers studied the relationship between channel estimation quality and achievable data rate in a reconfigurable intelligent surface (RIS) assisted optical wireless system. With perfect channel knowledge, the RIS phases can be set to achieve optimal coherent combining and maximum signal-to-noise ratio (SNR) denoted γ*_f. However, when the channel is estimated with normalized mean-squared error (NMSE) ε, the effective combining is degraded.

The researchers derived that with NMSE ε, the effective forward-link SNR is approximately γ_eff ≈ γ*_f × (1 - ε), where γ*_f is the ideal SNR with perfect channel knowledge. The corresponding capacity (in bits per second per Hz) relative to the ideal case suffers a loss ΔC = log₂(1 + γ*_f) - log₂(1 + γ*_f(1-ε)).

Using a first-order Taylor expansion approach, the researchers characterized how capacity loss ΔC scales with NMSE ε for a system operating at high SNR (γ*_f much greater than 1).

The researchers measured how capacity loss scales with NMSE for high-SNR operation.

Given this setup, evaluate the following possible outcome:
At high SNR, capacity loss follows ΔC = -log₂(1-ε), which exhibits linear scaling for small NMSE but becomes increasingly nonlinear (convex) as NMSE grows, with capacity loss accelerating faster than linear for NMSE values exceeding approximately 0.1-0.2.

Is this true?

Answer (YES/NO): NO